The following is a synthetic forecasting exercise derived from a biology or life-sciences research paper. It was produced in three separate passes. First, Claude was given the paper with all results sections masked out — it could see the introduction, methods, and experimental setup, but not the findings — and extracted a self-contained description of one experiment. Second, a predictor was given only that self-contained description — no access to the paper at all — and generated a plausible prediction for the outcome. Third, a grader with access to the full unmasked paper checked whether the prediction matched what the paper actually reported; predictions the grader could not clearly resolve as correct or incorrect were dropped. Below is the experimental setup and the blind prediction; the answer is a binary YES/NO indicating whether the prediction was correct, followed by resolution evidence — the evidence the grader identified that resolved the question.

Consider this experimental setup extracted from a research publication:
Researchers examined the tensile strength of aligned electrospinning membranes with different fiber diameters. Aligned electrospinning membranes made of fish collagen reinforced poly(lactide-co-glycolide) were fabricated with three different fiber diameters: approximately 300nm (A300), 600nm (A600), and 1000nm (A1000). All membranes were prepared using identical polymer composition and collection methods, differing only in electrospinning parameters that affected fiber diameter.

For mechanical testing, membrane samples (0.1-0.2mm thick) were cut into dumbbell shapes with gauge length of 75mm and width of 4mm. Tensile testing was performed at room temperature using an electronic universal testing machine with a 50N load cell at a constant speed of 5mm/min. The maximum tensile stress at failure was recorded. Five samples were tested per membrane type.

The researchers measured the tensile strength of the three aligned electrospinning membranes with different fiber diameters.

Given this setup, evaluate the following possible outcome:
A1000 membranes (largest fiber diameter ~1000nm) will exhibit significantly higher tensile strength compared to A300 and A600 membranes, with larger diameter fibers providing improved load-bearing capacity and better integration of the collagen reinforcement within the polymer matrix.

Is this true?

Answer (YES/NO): NO